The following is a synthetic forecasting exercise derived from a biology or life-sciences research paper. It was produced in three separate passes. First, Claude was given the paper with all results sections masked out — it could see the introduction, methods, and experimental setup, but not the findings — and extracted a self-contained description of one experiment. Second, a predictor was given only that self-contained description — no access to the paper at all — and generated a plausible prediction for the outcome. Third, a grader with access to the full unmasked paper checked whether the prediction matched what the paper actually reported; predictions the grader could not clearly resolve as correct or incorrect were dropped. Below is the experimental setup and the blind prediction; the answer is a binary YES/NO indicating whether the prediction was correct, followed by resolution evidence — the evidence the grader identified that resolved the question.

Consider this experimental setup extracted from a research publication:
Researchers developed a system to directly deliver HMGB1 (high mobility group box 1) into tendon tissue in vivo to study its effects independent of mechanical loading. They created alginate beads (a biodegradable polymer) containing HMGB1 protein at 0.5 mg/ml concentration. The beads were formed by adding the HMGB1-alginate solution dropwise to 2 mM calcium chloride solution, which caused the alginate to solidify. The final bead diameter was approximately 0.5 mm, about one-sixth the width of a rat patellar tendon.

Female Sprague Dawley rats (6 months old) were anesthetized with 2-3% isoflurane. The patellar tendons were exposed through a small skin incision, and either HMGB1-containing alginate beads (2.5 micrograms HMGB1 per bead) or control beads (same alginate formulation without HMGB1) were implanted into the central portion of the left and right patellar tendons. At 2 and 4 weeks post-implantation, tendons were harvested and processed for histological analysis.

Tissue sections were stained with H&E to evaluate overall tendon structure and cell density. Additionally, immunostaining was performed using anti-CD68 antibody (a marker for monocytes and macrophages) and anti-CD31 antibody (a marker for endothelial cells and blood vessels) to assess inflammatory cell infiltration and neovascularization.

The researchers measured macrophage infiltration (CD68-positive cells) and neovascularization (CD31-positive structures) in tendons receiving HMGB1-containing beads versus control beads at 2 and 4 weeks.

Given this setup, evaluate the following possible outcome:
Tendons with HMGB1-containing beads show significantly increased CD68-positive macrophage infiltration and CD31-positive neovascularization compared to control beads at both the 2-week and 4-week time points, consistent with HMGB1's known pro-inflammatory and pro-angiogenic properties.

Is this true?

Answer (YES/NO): NO